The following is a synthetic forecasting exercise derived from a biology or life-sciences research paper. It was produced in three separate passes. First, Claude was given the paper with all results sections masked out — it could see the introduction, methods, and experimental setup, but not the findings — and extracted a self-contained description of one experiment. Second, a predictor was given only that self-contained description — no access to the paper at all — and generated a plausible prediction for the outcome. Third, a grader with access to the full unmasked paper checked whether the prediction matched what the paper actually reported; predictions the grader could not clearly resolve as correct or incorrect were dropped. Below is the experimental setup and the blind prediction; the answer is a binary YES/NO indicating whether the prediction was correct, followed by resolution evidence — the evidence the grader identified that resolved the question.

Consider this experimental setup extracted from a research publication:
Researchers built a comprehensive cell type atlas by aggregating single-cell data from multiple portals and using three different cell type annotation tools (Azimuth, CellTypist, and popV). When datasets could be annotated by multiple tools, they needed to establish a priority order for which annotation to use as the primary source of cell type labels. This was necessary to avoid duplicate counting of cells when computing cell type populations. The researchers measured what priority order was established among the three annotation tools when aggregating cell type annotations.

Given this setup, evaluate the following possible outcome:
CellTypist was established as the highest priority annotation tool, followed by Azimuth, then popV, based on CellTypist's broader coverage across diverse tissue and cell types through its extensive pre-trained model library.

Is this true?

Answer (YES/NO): NO